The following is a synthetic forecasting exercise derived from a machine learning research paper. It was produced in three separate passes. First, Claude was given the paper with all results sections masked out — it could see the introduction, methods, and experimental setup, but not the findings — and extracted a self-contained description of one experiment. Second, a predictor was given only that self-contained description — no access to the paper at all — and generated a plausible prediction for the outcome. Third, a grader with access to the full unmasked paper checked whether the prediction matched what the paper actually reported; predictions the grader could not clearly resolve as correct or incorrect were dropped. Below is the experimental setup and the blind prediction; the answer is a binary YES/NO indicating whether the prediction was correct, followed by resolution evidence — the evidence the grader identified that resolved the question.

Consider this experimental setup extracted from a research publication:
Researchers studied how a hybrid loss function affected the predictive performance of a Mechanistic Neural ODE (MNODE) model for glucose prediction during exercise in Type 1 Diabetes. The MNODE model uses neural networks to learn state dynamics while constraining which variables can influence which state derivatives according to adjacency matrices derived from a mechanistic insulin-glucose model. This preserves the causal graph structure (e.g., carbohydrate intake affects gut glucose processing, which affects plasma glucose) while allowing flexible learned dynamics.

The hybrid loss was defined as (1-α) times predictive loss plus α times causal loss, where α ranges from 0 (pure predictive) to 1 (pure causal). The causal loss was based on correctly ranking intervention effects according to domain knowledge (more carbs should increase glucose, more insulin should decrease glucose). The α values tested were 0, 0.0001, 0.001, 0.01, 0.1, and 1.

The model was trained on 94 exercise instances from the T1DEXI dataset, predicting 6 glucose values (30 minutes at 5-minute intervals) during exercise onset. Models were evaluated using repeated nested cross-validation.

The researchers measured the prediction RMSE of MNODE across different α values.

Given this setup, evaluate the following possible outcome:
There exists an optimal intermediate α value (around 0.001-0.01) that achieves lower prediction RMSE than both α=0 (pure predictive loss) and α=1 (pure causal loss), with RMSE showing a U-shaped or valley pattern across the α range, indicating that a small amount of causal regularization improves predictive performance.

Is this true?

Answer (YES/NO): NO